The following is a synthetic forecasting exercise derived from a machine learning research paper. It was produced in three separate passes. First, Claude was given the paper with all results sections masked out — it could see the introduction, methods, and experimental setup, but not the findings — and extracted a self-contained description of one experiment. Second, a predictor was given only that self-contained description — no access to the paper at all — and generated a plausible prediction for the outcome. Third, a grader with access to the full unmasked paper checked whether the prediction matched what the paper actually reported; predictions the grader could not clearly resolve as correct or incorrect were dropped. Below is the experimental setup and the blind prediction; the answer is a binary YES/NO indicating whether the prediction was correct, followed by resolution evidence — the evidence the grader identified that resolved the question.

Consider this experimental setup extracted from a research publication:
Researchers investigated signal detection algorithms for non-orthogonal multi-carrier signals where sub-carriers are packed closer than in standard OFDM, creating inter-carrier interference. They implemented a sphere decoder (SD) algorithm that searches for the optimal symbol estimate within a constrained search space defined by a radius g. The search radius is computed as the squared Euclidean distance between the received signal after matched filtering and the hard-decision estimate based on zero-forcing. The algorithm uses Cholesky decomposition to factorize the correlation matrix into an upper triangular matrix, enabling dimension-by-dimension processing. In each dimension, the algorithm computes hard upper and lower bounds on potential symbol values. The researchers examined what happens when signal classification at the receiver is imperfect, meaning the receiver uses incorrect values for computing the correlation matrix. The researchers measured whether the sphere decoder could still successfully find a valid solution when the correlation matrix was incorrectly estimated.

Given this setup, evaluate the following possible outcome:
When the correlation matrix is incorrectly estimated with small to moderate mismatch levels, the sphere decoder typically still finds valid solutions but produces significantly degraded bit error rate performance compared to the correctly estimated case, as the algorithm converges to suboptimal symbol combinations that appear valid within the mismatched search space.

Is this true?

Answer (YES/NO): NO